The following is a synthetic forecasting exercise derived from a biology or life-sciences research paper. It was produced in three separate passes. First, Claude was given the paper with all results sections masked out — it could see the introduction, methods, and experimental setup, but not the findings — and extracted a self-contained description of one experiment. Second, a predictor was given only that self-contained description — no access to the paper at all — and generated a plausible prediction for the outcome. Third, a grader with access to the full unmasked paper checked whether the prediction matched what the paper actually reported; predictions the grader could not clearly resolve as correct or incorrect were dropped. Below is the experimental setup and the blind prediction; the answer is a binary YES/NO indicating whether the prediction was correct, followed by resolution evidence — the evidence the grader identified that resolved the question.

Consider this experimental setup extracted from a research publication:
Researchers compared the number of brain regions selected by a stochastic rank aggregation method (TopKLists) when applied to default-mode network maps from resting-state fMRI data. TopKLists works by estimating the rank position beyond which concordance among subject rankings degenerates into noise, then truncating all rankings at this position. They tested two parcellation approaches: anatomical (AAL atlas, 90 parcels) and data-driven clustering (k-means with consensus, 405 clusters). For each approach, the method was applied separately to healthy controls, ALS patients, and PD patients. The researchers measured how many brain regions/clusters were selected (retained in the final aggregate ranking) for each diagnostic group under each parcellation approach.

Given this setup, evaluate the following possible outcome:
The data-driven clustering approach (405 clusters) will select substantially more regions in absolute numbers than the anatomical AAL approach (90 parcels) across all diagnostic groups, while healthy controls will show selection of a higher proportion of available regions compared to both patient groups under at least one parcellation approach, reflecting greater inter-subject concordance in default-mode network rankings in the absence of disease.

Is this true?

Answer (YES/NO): NO